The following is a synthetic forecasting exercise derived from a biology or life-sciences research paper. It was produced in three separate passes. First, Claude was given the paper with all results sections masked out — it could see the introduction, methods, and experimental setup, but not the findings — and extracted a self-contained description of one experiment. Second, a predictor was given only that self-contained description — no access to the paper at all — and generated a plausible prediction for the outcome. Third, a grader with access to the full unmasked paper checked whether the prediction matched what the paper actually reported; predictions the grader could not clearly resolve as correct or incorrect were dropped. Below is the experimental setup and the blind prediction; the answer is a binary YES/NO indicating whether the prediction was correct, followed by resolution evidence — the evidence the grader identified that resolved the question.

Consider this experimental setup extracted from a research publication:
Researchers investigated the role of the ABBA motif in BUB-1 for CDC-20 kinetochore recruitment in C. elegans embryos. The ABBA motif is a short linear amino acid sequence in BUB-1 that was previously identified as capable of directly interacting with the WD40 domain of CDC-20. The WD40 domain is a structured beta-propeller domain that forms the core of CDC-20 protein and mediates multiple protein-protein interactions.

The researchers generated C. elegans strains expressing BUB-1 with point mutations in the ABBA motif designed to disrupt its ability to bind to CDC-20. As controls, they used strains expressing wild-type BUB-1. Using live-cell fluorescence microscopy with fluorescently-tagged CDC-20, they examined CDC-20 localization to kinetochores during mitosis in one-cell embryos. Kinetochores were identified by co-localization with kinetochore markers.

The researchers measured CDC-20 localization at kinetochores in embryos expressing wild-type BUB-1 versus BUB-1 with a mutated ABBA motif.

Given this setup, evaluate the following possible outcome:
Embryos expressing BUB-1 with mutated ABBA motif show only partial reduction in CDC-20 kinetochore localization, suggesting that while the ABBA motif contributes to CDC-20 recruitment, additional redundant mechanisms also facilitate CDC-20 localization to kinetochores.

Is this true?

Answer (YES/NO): NO